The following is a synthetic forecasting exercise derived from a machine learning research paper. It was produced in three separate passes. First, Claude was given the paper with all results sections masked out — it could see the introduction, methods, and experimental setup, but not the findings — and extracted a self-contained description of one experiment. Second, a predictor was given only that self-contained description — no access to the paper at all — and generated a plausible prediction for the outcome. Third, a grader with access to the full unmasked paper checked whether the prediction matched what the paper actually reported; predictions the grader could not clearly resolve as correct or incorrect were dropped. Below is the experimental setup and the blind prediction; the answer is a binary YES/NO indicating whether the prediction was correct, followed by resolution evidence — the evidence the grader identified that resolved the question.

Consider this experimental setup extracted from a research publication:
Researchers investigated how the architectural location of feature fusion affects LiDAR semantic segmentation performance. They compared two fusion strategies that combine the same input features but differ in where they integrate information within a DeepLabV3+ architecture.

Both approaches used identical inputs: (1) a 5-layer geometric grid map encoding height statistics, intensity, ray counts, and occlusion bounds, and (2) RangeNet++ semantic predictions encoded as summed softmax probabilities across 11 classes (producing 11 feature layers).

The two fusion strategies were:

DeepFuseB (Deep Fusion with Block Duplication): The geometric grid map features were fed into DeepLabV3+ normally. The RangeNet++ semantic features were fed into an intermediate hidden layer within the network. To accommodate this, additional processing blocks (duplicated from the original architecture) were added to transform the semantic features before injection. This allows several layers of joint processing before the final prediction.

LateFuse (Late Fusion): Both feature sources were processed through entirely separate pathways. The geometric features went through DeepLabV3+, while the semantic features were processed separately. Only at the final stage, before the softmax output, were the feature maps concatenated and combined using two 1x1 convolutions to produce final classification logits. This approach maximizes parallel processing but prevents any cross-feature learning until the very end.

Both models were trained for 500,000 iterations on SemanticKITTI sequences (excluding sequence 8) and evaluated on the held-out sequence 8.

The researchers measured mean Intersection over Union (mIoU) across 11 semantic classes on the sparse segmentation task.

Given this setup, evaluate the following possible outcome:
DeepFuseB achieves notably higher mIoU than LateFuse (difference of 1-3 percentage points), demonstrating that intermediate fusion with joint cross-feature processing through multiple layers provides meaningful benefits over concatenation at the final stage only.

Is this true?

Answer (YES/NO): YES